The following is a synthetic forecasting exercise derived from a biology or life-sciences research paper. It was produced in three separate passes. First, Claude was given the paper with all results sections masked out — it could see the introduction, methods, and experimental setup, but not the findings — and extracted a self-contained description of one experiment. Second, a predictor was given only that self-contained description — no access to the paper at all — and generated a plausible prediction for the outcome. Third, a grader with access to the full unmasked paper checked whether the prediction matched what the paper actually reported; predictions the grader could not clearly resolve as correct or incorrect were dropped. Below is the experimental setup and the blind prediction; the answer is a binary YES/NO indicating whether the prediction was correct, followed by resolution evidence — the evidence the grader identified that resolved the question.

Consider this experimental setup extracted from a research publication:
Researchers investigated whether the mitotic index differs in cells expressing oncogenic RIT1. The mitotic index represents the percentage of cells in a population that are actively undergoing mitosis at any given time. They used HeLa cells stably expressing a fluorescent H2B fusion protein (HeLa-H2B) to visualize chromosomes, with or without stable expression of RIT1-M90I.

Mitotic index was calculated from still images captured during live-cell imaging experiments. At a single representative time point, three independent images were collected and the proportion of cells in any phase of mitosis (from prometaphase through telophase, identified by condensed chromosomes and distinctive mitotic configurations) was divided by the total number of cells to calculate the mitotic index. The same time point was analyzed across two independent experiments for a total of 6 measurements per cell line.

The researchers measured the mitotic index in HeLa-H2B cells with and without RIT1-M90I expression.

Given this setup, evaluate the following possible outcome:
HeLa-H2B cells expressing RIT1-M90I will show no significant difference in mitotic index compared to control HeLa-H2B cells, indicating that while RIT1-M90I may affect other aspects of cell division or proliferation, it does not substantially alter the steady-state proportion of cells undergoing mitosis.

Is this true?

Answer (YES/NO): YES